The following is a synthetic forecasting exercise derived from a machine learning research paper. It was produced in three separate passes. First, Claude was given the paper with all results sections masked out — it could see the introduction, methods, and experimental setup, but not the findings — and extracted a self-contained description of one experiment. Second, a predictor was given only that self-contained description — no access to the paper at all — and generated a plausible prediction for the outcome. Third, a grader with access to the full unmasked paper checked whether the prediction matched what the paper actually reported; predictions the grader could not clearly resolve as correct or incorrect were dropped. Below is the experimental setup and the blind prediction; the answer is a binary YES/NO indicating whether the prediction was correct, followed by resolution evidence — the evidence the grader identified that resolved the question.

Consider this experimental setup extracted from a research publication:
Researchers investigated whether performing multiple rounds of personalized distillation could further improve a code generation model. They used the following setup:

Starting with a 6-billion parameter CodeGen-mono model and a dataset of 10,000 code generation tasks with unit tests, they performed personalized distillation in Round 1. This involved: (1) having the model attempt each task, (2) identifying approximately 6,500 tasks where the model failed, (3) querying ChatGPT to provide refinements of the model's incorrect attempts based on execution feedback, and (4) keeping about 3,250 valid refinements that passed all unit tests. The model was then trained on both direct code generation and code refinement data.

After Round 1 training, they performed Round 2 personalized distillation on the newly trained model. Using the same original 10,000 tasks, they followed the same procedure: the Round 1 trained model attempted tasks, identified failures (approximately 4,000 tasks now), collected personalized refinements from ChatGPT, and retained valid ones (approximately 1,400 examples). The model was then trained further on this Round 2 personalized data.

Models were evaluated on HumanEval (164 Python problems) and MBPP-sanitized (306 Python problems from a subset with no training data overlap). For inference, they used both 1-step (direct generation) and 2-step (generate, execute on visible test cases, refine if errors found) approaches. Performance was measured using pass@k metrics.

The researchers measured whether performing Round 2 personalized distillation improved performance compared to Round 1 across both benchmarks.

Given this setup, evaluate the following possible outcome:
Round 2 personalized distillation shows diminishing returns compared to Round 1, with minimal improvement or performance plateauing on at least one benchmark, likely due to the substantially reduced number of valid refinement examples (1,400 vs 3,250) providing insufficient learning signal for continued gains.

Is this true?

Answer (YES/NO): NO